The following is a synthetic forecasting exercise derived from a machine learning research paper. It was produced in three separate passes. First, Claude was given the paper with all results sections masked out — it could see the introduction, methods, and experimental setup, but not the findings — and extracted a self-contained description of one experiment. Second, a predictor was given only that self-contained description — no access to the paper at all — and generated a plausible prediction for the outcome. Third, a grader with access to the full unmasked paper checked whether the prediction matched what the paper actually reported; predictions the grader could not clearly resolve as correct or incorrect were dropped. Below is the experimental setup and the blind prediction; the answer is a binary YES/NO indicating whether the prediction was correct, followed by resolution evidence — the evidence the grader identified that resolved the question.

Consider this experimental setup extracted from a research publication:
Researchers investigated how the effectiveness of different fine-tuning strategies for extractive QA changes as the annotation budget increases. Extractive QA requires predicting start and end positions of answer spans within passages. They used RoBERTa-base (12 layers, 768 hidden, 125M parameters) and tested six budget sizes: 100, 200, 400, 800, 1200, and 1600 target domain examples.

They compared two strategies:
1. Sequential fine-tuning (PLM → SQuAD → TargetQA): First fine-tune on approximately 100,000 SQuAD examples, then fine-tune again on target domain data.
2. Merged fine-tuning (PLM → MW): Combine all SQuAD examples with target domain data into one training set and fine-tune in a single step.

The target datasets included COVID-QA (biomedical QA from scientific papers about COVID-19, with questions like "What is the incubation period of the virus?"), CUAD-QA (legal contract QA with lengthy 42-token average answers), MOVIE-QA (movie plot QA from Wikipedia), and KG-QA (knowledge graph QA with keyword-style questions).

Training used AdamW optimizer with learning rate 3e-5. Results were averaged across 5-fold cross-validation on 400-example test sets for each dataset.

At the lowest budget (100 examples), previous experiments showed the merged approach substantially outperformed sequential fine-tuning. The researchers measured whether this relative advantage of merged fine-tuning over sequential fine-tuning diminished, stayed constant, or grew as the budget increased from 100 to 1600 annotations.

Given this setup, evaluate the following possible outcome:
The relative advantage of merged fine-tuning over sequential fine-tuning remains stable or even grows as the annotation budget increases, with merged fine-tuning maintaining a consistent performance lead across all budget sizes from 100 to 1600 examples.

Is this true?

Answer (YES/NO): NO